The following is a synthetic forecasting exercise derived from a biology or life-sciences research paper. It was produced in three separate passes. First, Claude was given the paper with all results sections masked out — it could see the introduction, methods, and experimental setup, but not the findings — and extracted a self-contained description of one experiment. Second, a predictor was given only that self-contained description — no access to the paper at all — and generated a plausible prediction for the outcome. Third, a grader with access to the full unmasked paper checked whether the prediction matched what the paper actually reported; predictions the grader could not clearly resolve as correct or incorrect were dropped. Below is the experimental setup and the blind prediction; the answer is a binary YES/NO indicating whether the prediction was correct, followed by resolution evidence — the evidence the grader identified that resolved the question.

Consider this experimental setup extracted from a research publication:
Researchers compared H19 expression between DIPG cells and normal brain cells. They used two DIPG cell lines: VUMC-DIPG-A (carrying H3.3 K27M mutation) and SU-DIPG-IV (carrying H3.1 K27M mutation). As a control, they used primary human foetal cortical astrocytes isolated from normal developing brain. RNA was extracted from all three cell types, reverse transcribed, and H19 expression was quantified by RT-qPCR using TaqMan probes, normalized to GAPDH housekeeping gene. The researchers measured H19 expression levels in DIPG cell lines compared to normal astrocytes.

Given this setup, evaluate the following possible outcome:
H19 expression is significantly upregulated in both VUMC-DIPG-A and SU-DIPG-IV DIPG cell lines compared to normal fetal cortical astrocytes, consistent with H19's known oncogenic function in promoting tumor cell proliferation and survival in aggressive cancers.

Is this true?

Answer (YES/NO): YES